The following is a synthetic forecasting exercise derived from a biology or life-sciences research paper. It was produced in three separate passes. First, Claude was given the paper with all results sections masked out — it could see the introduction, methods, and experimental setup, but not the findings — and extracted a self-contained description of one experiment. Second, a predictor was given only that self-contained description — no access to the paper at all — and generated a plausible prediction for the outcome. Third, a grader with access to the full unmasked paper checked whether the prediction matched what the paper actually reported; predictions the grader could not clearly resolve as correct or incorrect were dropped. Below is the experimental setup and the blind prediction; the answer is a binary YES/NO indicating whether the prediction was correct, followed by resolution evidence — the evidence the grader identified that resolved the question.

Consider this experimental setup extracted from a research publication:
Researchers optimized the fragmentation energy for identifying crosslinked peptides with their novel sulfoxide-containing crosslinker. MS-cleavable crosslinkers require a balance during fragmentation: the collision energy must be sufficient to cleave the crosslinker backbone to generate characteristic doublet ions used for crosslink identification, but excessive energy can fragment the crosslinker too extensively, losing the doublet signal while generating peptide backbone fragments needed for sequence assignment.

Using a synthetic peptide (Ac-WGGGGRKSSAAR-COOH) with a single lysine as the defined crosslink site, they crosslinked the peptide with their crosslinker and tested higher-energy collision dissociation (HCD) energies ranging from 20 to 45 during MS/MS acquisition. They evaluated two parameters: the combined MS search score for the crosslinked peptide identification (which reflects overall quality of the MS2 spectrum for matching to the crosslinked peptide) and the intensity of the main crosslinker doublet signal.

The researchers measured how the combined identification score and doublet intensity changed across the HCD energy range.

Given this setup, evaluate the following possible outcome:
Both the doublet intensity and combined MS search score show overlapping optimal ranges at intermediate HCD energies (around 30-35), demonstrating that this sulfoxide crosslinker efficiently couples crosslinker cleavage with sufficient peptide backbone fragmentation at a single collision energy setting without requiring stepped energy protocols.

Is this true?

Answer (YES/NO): NO